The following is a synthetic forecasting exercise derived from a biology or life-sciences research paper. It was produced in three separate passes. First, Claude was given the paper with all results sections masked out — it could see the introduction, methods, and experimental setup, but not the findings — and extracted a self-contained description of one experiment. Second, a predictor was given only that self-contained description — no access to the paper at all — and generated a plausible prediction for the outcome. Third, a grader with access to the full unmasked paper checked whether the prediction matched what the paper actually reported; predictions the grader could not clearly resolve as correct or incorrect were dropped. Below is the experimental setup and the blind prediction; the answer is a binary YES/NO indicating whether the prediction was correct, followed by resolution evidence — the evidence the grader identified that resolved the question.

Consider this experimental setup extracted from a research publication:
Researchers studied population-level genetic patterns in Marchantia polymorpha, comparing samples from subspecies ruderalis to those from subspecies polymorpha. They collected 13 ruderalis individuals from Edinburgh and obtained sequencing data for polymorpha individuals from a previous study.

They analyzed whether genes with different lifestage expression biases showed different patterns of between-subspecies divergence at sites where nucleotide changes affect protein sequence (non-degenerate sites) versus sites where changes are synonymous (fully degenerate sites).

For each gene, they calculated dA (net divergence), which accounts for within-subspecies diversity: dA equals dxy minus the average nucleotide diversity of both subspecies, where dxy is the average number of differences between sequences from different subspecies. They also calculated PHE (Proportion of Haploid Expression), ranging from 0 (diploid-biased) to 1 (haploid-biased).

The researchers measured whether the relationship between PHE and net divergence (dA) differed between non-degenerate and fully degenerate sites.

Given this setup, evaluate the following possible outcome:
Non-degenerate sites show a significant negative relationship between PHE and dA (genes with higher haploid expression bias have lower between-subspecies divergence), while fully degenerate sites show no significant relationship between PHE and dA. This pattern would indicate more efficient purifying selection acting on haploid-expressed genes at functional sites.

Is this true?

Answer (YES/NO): YES